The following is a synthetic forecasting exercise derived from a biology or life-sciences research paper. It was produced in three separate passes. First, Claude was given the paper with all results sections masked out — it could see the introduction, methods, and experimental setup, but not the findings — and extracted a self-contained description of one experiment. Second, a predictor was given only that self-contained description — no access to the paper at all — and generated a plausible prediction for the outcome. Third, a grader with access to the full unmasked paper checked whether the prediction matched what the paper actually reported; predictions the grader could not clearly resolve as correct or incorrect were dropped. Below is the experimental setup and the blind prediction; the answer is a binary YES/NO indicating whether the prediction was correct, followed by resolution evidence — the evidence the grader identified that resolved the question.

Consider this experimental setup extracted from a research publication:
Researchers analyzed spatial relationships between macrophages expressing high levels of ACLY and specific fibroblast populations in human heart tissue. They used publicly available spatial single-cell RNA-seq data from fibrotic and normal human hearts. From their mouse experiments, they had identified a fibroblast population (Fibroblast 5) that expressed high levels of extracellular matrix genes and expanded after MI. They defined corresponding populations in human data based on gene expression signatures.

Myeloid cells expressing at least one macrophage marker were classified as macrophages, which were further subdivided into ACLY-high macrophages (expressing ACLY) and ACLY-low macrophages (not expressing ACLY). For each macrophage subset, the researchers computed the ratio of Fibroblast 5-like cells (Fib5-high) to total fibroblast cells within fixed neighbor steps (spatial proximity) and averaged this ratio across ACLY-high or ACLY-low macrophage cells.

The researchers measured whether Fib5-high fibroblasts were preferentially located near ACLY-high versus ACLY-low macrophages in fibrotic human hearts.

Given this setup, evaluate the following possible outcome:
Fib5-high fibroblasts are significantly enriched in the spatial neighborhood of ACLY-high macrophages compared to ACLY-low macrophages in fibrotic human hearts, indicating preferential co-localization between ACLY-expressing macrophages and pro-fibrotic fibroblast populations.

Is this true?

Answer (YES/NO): YES